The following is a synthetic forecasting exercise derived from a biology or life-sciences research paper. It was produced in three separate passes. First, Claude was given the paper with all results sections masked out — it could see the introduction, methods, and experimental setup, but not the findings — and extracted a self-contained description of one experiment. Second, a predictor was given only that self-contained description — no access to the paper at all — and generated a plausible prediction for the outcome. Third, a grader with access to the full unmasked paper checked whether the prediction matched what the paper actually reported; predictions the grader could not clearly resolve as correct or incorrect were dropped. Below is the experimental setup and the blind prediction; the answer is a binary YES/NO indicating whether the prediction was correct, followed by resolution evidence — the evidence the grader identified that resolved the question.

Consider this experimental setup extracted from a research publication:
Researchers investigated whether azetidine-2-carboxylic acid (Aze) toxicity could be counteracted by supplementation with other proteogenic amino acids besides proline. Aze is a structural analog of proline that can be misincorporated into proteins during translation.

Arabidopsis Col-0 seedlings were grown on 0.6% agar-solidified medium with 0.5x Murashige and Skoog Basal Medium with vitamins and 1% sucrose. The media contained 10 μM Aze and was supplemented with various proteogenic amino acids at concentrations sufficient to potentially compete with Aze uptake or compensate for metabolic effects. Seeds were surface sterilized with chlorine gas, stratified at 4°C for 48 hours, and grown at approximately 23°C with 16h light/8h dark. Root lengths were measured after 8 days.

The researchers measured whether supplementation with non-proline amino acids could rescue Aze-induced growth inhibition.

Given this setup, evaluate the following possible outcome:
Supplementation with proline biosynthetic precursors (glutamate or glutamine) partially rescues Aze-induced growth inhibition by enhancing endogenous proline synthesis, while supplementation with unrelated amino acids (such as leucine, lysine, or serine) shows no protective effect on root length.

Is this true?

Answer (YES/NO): NO